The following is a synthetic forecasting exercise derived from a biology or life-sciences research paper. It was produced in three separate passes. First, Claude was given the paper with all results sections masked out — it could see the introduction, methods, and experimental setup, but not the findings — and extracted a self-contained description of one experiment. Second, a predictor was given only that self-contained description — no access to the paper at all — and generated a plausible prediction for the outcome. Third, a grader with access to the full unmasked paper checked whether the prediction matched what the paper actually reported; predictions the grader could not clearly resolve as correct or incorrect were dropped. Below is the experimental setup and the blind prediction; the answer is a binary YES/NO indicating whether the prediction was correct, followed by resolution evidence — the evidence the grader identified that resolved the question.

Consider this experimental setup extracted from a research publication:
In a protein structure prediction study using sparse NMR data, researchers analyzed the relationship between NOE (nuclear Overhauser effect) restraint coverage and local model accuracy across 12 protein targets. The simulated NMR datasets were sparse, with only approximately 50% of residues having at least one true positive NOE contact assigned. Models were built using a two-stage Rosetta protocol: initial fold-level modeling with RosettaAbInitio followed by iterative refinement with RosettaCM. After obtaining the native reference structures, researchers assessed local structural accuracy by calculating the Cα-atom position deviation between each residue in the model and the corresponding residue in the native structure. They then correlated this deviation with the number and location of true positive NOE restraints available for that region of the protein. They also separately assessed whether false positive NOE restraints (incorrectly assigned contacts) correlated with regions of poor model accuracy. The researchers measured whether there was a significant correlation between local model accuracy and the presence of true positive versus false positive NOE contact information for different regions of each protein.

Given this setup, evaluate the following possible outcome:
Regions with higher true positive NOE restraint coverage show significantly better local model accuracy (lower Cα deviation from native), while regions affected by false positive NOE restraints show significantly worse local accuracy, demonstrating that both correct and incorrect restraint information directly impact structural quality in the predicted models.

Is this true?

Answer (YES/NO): NO